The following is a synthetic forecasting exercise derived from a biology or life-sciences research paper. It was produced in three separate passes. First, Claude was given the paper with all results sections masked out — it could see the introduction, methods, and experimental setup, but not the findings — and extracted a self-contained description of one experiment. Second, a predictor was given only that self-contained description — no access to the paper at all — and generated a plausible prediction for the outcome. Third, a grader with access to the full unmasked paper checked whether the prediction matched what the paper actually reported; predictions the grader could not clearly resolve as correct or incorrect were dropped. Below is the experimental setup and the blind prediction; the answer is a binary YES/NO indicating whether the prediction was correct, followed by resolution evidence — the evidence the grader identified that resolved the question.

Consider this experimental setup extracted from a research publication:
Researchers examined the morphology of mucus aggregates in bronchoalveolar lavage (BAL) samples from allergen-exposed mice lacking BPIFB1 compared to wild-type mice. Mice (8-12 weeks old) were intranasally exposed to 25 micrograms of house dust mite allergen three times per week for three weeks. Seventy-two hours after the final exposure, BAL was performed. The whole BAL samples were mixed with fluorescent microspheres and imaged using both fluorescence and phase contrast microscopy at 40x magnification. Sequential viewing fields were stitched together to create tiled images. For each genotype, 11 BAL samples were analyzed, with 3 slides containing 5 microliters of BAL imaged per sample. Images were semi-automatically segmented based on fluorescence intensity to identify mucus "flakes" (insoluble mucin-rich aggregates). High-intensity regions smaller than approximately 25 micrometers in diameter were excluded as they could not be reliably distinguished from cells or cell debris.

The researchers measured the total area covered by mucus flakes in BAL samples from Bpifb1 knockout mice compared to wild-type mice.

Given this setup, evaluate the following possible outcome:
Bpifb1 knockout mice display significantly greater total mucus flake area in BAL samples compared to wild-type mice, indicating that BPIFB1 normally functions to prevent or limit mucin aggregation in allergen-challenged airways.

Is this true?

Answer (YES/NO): NO